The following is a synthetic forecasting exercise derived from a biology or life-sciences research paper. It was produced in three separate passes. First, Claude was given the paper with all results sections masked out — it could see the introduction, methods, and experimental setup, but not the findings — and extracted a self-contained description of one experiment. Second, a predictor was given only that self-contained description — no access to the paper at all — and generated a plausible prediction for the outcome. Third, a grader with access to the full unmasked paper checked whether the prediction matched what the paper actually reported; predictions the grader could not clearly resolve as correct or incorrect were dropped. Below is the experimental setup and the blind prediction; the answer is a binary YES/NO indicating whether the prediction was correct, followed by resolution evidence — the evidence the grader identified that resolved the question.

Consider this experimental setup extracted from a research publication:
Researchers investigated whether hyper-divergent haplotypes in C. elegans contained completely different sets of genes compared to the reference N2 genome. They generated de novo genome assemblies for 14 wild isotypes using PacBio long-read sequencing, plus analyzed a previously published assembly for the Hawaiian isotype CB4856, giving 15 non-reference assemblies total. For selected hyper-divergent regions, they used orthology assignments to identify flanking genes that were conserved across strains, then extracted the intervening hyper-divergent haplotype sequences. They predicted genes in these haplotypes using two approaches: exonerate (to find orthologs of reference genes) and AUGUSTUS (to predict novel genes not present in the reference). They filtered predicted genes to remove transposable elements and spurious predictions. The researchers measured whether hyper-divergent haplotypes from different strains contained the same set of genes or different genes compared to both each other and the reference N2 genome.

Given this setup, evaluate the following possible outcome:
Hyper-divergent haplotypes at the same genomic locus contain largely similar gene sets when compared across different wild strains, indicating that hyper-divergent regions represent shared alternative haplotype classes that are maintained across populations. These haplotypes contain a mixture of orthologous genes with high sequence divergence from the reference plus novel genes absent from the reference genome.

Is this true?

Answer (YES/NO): NO